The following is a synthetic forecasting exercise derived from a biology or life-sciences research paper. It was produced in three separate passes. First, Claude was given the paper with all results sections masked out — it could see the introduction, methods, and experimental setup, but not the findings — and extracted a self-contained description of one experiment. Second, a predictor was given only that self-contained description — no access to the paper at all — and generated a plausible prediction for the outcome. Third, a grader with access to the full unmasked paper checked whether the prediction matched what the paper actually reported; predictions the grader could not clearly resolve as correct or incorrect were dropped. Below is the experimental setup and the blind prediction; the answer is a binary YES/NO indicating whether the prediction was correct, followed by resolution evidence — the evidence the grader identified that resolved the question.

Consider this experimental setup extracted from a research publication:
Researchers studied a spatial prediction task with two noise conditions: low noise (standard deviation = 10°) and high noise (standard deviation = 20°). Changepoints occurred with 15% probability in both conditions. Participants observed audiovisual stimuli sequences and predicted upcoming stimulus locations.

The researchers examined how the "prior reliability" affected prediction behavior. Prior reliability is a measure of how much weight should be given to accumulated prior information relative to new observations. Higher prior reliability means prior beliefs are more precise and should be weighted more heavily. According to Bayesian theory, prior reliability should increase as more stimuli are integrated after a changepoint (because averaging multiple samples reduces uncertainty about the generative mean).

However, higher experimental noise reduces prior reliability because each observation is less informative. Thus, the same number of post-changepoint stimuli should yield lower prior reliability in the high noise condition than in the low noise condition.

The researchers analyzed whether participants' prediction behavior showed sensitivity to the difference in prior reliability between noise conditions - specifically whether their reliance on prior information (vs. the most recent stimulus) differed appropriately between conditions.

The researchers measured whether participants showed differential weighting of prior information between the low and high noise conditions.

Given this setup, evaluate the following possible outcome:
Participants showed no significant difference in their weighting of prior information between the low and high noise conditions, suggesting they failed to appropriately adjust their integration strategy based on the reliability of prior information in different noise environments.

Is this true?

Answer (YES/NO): NO